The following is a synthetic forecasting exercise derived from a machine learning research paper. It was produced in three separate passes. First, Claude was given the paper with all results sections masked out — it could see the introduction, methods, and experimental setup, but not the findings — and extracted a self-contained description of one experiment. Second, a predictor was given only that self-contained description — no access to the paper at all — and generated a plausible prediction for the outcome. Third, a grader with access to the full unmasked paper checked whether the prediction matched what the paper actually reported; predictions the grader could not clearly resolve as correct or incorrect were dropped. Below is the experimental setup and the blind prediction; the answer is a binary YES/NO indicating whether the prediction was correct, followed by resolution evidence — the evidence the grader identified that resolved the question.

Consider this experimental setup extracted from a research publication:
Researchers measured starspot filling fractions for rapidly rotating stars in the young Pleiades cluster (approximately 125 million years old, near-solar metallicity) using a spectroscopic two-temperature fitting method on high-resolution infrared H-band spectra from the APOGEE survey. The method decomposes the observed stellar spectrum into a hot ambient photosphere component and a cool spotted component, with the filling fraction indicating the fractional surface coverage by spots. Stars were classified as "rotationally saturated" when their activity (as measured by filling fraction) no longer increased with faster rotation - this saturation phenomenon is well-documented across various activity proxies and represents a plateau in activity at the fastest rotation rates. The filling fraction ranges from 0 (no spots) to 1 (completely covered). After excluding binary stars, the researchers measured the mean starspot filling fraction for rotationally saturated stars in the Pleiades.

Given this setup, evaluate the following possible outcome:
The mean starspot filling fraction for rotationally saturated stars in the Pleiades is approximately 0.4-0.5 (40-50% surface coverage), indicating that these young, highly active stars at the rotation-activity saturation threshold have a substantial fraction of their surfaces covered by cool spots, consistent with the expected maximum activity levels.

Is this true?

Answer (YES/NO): NO